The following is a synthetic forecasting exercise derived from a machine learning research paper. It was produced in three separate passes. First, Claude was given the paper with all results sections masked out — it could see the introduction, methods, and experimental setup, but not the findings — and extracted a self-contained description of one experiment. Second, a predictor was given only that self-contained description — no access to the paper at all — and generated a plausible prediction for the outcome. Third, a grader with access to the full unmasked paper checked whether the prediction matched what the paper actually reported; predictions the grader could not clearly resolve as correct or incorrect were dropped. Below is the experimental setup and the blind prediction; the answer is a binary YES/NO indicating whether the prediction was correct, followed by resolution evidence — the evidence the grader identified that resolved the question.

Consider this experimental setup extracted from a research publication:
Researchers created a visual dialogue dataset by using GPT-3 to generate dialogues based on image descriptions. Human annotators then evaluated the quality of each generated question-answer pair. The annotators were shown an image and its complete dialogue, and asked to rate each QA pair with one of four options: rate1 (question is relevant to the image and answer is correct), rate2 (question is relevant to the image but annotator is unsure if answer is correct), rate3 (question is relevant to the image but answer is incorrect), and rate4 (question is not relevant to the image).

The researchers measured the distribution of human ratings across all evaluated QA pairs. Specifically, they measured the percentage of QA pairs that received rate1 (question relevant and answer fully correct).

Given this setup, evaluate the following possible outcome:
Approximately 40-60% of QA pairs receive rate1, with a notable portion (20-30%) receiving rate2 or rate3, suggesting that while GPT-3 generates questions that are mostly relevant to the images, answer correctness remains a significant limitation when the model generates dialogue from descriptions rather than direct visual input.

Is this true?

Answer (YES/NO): NO